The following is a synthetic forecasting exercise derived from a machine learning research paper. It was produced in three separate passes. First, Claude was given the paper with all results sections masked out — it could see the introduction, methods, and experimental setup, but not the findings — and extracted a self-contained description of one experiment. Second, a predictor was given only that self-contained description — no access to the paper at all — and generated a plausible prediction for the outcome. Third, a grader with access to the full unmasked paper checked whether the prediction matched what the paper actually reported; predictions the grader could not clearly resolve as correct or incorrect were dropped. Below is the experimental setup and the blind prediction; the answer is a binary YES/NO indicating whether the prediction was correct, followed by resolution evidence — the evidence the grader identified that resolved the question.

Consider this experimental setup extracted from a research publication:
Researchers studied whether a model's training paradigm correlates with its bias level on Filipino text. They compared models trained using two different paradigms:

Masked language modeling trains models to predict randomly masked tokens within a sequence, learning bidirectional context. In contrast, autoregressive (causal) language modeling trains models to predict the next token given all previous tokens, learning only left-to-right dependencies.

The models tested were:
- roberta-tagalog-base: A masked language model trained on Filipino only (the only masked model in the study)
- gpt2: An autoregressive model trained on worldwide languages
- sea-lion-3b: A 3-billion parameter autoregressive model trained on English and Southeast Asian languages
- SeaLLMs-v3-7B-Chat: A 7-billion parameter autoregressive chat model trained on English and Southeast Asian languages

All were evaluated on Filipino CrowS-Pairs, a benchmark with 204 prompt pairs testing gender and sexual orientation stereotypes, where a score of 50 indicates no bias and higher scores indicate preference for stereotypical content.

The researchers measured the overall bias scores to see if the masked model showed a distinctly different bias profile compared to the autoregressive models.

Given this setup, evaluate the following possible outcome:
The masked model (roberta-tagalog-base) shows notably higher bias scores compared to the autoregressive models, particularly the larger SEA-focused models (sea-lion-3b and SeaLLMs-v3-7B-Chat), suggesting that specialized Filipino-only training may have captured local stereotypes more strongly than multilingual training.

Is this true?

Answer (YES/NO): NO